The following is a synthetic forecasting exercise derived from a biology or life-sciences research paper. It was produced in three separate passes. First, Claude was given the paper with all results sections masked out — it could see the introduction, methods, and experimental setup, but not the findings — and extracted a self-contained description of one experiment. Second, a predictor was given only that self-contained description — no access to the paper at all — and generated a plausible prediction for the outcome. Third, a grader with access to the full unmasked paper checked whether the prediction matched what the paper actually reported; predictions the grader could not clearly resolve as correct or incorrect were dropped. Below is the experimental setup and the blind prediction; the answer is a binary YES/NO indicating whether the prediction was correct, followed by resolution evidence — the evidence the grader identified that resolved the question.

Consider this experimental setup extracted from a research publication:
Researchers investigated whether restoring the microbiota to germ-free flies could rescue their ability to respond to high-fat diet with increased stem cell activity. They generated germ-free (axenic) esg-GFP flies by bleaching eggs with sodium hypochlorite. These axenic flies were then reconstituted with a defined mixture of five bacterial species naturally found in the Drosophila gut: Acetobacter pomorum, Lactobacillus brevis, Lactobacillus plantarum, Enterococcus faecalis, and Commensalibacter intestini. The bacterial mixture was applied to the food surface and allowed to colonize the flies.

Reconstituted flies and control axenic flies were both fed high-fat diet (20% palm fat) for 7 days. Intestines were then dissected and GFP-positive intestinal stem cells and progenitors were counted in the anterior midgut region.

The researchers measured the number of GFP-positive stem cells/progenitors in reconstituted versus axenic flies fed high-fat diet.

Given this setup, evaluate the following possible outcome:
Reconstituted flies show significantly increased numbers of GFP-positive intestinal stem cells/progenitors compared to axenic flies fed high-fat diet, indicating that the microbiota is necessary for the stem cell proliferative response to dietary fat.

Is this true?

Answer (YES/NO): YES